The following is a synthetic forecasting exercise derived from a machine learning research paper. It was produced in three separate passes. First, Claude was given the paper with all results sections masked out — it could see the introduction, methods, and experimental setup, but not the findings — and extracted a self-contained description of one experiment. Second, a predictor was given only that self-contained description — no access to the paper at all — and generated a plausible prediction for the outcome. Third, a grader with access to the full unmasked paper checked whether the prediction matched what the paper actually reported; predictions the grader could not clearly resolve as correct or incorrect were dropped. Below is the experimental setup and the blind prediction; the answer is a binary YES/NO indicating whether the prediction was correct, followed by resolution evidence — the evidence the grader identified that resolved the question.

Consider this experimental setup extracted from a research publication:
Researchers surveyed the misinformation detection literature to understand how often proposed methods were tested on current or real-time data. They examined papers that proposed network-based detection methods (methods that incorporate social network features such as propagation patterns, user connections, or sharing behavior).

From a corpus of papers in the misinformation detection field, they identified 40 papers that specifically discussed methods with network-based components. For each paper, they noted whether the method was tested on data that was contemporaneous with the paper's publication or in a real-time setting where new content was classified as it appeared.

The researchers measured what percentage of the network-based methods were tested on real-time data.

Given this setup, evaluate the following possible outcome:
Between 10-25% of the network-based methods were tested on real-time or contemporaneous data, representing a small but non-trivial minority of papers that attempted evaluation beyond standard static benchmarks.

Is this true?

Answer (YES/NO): NO